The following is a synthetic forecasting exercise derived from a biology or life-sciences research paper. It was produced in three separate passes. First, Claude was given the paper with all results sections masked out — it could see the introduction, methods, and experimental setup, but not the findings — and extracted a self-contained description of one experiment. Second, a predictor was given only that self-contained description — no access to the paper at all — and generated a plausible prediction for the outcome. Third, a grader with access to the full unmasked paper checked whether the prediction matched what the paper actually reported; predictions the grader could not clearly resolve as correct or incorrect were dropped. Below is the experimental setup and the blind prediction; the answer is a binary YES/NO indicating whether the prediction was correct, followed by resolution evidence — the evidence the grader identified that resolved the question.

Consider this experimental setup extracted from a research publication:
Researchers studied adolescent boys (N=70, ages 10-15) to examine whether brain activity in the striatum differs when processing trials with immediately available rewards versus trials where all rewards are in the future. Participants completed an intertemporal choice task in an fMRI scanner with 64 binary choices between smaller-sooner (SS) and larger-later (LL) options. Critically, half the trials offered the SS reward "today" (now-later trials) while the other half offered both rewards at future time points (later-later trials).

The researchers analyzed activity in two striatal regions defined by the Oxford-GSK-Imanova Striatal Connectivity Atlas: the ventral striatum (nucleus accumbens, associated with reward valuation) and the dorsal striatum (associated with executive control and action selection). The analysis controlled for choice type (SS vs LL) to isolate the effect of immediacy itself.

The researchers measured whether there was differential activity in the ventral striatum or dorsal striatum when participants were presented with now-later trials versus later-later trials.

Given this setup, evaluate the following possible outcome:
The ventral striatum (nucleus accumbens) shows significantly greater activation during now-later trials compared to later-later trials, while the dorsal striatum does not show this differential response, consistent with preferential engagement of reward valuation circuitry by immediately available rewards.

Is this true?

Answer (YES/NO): NO